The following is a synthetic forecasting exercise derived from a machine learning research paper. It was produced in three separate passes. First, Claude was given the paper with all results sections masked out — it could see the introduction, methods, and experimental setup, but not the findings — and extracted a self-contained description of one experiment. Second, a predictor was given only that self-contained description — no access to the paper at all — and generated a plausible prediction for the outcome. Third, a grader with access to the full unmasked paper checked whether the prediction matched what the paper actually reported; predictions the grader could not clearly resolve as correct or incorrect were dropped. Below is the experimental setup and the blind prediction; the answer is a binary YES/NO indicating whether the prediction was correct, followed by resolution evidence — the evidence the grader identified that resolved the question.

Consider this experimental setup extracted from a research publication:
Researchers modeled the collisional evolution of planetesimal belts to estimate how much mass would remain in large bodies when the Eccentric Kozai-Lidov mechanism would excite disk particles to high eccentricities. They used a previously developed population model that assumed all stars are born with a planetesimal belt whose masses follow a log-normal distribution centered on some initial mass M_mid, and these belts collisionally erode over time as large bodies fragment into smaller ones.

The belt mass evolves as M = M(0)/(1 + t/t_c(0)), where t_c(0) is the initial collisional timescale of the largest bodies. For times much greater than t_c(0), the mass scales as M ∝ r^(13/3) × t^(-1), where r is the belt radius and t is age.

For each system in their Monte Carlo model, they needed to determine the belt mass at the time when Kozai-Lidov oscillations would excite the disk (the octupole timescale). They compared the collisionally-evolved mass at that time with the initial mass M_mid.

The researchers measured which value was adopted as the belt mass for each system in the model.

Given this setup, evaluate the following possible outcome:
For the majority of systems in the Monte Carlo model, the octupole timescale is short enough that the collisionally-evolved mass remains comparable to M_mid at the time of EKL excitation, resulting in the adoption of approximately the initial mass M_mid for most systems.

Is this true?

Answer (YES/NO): NO